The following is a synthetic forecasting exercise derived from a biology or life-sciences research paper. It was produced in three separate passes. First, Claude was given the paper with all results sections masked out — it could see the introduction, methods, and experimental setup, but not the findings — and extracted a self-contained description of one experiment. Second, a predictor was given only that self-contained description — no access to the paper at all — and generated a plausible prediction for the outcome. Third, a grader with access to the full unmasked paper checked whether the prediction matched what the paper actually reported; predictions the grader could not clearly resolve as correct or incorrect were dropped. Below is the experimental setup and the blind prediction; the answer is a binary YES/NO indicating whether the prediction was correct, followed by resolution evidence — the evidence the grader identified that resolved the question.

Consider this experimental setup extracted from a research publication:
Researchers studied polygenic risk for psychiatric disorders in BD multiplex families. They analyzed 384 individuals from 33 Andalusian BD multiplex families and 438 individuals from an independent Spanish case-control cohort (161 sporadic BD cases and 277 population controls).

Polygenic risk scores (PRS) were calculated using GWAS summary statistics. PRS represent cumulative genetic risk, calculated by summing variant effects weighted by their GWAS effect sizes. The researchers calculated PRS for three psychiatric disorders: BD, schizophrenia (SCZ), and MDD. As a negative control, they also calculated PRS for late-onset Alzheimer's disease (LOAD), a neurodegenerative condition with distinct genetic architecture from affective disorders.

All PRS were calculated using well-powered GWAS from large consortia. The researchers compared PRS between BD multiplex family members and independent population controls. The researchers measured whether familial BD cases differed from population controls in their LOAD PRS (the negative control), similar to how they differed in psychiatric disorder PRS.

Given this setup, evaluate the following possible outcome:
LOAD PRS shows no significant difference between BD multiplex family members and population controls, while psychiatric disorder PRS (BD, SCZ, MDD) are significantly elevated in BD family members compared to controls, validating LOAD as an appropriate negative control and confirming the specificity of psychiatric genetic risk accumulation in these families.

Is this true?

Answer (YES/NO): YES